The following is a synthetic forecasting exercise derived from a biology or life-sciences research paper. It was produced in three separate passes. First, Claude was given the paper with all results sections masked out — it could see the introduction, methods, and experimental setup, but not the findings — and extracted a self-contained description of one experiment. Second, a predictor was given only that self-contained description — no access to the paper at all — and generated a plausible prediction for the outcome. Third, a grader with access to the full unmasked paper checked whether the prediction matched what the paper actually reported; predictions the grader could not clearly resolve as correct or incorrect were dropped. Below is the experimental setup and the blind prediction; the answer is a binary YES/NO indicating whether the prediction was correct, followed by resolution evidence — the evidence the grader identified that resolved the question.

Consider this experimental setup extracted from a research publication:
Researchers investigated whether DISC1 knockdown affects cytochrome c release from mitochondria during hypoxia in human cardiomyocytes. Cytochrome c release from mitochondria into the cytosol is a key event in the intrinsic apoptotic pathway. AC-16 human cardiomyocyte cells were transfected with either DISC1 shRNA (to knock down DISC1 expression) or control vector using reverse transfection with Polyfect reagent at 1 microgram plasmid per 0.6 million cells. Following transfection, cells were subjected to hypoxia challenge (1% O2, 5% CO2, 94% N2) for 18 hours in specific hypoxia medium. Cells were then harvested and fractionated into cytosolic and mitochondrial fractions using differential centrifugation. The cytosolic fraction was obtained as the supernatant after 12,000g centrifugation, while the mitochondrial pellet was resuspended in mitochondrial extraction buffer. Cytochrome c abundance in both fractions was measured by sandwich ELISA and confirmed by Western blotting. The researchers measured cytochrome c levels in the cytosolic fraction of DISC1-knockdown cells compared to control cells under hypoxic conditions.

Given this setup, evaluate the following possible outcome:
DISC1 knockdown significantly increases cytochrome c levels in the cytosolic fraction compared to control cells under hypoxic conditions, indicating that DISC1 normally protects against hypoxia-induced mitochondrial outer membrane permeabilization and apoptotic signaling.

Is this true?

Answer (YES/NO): YES